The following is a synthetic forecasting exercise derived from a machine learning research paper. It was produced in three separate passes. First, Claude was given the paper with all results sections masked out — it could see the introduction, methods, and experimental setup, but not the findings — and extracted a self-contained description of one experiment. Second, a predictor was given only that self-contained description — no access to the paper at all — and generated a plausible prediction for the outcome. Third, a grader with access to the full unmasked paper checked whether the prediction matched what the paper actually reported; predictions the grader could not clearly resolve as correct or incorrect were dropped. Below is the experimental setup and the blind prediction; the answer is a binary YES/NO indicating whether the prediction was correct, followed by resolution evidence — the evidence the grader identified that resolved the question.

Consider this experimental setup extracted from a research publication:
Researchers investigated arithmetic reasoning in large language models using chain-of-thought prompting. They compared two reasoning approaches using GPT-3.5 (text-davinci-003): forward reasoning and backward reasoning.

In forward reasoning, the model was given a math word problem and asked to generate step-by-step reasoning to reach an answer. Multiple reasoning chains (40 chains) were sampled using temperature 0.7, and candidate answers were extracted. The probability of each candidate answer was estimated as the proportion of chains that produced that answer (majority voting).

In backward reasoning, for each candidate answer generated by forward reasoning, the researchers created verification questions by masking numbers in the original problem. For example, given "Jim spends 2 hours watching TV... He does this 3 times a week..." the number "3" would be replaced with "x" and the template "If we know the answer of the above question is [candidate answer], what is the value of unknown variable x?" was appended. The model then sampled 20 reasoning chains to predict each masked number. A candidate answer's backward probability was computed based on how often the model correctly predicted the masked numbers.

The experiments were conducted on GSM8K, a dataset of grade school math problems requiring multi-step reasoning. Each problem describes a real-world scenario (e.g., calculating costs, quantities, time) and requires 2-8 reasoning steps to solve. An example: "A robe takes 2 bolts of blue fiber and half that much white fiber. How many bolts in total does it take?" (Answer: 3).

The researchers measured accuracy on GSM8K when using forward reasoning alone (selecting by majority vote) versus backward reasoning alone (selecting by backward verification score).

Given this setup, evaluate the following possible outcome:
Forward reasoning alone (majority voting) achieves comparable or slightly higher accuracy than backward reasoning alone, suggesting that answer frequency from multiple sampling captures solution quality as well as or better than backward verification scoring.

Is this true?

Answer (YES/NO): NO